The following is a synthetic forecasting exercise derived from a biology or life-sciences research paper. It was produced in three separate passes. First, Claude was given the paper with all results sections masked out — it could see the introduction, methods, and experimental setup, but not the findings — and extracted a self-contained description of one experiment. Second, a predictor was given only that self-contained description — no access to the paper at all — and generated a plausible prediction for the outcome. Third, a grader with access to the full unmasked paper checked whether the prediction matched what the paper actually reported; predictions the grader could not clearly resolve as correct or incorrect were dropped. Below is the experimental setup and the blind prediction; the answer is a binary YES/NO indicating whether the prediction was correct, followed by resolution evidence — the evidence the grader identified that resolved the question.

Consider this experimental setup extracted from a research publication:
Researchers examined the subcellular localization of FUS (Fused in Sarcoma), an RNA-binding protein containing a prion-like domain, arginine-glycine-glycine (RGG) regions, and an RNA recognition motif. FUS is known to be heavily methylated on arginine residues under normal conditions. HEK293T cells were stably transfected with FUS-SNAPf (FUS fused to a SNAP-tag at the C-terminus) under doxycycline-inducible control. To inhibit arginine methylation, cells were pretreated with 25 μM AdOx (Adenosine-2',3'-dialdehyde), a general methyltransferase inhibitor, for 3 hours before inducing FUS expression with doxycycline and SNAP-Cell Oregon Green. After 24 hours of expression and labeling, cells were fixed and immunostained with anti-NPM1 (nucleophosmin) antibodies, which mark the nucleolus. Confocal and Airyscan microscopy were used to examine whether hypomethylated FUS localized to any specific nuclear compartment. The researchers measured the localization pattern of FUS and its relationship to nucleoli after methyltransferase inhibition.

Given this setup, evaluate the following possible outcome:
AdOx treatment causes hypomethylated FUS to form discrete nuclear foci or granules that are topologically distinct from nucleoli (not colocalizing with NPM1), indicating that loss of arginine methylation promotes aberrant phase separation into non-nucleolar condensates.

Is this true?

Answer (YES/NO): NO